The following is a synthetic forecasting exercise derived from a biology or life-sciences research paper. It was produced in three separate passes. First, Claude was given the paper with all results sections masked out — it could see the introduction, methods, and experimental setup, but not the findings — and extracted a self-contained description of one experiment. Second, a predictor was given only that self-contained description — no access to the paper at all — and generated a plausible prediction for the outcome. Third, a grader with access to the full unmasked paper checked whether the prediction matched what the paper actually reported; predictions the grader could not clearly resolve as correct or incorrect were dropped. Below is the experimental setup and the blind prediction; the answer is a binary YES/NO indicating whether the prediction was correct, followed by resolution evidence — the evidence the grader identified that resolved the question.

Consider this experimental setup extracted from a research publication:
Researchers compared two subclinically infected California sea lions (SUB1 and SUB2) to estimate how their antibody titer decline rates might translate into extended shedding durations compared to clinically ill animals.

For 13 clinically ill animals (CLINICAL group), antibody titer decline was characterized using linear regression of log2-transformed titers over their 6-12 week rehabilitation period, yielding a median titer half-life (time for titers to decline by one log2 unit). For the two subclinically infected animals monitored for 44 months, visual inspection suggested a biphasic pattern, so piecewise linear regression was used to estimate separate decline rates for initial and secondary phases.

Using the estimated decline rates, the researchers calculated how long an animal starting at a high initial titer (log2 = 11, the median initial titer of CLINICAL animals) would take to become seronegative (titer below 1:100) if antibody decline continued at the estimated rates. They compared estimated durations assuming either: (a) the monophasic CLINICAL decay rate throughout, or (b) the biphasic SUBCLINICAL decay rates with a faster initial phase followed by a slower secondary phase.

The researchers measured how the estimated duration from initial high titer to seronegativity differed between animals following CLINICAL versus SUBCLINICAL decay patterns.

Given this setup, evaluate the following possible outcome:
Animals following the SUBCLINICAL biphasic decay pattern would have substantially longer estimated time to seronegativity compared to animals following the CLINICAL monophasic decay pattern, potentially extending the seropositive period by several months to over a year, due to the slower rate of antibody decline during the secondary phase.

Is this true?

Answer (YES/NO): YES